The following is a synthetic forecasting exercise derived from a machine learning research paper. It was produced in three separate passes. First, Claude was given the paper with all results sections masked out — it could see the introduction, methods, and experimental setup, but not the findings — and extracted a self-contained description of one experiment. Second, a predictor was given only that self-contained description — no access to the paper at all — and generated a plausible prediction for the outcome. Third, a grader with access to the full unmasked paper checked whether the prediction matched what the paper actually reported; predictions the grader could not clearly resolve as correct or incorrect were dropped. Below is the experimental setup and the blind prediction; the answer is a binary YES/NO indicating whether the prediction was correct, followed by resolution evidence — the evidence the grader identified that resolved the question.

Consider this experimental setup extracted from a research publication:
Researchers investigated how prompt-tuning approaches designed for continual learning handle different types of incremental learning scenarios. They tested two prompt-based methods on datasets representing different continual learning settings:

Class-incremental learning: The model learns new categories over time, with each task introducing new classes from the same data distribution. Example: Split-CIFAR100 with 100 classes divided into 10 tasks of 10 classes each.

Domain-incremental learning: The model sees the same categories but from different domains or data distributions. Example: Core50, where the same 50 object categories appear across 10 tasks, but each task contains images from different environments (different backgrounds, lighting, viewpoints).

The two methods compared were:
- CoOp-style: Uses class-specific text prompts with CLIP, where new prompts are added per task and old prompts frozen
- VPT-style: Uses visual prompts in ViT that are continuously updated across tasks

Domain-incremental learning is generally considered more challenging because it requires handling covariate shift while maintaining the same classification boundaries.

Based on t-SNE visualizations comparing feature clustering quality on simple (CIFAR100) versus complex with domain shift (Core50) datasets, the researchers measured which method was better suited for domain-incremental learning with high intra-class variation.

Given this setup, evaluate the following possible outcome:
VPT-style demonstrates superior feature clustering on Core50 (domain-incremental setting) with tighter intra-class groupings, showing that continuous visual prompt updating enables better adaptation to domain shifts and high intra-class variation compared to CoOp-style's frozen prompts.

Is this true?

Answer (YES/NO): NO